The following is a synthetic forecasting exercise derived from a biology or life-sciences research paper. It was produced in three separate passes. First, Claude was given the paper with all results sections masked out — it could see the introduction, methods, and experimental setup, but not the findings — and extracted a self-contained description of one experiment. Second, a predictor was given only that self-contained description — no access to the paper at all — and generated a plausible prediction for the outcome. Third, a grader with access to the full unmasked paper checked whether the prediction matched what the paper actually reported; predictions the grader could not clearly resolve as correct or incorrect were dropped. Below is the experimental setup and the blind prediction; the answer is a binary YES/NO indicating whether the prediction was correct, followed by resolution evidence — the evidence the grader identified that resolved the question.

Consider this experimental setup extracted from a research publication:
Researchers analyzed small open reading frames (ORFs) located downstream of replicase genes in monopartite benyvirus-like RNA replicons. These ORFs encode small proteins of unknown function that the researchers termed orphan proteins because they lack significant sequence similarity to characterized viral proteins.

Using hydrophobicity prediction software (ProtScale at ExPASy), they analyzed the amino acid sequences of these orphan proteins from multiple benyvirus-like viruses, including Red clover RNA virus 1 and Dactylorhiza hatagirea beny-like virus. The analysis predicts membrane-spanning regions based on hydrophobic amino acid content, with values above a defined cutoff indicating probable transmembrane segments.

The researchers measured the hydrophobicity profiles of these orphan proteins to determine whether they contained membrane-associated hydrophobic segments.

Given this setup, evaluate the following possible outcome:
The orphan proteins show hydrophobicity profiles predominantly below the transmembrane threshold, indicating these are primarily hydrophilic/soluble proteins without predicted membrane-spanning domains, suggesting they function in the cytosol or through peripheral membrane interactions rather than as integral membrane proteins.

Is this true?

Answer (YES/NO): NO